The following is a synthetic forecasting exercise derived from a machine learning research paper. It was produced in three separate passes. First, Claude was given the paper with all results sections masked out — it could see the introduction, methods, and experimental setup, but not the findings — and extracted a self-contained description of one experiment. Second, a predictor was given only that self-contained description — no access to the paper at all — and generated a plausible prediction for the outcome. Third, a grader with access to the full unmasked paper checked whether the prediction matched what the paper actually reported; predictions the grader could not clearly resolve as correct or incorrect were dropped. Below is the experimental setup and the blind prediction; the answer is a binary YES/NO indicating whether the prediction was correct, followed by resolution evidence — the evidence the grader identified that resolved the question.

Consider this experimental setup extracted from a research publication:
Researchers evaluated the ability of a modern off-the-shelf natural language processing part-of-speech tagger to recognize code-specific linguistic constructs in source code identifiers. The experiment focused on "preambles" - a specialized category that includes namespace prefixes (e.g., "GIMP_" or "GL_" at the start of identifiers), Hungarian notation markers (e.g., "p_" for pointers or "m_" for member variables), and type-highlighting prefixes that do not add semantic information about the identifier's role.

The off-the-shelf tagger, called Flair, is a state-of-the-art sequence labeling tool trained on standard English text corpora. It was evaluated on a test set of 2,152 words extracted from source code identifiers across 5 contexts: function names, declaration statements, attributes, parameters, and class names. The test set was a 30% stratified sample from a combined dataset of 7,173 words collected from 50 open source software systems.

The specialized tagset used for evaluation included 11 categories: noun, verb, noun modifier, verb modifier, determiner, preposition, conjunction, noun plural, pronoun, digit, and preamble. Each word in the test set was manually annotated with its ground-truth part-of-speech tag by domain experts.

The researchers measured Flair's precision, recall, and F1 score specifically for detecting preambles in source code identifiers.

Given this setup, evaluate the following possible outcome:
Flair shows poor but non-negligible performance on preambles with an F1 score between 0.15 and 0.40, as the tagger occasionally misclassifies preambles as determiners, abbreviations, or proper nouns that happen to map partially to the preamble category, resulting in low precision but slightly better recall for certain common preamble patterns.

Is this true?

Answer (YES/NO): NO